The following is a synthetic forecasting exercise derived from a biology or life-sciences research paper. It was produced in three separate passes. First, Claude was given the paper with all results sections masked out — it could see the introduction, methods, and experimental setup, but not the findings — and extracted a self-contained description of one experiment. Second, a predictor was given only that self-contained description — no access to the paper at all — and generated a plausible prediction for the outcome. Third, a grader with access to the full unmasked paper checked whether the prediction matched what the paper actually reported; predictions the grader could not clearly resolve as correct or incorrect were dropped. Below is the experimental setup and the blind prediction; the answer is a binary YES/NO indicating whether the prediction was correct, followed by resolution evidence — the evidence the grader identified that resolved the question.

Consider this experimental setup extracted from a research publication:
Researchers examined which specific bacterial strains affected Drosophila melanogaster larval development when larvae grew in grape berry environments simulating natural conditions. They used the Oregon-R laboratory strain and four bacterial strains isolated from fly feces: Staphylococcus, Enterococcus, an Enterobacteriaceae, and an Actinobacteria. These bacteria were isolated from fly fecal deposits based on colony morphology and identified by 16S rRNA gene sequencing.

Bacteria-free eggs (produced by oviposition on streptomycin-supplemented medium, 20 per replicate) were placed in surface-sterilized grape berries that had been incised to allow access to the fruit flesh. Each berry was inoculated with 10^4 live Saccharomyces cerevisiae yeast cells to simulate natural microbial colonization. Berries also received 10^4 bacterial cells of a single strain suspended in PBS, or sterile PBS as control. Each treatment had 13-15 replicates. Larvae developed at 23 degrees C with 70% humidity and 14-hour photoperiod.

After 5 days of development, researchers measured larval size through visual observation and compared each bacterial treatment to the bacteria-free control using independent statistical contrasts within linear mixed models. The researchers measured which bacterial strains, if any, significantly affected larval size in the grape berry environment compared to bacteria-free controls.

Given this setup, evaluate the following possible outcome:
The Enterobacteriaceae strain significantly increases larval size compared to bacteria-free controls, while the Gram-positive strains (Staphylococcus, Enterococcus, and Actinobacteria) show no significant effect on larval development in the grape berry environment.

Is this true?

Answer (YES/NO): NO